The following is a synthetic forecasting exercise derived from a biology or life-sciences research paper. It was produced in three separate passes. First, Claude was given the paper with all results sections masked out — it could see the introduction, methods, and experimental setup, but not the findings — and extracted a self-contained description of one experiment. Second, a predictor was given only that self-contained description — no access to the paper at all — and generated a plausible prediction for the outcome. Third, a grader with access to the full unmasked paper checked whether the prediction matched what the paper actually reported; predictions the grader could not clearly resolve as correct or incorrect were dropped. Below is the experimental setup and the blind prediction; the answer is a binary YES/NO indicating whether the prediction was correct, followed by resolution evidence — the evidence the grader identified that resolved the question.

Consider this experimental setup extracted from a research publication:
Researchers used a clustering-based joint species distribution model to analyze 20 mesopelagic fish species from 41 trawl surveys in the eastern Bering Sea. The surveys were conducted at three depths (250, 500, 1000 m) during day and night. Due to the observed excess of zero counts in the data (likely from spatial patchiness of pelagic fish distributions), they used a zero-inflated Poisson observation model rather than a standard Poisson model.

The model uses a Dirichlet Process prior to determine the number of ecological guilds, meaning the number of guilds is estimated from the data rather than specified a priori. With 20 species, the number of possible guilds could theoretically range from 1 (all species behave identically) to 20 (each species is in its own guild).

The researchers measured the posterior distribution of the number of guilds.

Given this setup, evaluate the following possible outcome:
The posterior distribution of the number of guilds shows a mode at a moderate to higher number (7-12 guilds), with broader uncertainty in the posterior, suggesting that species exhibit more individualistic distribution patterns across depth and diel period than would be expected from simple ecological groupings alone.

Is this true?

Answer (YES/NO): NO